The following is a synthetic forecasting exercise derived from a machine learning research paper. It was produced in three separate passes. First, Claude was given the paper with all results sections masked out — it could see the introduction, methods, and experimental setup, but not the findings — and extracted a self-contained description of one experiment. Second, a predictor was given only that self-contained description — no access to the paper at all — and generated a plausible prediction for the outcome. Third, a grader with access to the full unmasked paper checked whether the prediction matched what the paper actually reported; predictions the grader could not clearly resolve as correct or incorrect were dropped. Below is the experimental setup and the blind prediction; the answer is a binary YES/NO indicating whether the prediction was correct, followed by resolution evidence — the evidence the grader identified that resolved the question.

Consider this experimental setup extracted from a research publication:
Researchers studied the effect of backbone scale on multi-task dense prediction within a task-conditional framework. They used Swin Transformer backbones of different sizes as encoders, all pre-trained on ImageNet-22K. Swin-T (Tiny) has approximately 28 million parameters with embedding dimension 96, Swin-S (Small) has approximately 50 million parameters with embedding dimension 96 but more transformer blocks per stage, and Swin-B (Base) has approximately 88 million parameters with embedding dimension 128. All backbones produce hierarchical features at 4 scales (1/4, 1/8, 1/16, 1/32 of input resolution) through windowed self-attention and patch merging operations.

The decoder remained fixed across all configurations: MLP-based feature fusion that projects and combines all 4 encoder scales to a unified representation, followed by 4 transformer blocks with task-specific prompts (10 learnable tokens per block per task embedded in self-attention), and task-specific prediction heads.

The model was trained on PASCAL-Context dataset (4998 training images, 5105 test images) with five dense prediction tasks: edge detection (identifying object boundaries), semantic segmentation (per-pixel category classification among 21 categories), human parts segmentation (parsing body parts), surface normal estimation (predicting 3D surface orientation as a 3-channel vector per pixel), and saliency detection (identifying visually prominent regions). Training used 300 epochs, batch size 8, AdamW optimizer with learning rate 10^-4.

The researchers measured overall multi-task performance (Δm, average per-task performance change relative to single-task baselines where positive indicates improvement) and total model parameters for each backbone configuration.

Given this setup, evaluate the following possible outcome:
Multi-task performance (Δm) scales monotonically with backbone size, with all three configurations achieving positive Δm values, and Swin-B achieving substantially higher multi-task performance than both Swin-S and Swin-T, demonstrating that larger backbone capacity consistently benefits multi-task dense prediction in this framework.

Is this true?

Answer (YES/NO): NO